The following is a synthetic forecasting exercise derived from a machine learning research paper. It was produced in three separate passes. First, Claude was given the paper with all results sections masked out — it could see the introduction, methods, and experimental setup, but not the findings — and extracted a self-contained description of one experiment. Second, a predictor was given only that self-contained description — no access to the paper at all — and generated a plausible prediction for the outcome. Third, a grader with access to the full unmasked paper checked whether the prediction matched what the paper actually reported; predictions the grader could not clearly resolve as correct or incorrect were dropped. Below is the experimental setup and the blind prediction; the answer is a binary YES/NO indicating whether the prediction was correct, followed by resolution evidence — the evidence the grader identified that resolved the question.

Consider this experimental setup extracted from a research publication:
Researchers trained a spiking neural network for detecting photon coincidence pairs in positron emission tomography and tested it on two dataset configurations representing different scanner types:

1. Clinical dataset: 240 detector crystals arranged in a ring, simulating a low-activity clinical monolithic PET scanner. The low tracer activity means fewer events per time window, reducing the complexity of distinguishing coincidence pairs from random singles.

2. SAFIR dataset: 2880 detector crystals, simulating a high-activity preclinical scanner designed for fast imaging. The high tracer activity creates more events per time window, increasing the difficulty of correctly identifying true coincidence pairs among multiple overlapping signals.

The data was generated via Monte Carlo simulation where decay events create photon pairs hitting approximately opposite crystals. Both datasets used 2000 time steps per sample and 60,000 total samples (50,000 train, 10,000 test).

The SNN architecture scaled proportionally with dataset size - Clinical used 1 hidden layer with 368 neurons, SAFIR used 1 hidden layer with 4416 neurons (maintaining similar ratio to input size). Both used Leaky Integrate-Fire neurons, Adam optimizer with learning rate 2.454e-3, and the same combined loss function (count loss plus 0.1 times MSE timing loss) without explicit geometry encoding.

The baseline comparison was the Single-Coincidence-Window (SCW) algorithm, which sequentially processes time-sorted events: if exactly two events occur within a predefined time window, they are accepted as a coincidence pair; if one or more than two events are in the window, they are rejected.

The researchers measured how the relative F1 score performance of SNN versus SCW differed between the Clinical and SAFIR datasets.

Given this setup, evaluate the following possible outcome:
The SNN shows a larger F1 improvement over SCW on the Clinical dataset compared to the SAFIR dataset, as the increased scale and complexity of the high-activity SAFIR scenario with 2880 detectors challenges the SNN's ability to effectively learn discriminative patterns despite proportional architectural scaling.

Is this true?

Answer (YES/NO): YES